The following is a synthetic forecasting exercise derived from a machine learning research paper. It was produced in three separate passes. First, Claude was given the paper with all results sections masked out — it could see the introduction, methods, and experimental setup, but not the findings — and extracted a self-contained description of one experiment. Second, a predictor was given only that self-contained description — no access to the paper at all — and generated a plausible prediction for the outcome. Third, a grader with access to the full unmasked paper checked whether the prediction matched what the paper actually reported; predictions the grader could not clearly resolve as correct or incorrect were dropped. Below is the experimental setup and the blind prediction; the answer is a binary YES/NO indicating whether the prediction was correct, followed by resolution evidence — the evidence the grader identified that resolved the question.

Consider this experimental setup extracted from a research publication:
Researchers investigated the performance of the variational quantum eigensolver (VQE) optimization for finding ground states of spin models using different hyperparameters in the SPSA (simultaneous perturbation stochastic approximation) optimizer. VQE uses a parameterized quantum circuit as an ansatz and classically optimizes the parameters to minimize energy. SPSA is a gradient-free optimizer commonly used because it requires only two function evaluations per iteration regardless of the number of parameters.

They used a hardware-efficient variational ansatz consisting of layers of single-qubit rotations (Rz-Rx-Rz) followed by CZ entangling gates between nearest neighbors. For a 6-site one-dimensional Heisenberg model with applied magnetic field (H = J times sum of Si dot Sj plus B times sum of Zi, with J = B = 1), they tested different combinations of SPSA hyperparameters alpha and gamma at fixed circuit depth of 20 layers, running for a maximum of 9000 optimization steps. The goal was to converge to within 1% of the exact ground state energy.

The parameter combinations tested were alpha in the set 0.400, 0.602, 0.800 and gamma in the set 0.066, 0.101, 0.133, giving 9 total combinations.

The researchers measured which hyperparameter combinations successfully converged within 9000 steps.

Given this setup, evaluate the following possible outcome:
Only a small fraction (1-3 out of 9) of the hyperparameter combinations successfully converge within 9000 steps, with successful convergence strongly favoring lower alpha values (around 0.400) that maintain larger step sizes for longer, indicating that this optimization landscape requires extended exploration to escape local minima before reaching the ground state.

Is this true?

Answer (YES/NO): NO